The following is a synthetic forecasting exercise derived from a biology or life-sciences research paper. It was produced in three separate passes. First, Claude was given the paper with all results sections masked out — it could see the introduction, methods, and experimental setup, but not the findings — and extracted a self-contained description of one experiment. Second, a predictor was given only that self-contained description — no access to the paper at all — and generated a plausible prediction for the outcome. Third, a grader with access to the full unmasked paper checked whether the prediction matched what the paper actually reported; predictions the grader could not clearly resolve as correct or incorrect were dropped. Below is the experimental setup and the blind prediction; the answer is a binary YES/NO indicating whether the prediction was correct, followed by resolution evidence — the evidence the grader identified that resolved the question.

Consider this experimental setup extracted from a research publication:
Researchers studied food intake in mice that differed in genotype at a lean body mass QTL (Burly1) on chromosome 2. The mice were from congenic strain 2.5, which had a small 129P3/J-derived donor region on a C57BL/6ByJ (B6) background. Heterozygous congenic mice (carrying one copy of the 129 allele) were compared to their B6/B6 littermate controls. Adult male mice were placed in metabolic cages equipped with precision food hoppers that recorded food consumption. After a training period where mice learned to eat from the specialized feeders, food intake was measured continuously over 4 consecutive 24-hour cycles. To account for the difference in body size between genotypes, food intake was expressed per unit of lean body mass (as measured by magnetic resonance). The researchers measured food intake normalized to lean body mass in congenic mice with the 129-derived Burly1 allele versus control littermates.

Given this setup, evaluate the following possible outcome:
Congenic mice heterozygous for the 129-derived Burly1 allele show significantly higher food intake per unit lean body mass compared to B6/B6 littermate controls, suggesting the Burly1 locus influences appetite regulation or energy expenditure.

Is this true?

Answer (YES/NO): NO